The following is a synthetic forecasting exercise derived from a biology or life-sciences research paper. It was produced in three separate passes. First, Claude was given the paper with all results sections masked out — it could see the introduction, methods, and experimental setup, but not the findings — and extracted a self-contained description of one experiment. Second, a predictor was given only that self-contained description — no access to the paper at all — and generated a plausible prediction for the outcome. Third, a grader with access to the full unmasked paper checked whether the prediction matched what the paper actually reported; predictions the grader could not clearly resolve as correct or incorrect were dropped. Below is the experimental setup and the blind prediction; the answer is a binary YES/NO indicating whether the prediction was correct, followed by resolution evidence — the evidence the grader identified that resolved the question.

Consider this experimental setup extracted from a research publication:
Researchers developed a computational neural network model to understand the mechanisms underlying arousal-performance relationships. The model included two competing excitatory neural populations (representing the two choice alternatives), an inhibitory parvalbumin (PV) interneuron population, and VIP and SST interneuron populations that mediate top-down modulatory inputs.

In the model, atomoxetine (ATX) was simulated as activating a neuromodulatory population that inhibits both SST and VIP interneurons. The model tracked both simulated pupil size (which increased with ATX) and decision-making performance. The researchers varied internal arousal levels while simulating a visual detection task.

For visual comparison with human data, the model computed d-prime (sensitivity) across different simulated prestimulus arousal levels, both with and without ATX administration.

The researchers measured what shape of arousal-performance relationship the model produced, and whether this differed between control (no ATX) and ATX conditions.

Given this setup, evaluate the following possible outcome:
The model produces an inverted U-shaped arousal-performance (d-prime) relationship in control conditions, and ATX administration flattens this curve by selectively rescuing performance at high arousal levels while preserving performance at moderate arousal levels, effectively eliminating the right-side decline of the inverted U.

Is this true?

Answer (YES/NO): NO